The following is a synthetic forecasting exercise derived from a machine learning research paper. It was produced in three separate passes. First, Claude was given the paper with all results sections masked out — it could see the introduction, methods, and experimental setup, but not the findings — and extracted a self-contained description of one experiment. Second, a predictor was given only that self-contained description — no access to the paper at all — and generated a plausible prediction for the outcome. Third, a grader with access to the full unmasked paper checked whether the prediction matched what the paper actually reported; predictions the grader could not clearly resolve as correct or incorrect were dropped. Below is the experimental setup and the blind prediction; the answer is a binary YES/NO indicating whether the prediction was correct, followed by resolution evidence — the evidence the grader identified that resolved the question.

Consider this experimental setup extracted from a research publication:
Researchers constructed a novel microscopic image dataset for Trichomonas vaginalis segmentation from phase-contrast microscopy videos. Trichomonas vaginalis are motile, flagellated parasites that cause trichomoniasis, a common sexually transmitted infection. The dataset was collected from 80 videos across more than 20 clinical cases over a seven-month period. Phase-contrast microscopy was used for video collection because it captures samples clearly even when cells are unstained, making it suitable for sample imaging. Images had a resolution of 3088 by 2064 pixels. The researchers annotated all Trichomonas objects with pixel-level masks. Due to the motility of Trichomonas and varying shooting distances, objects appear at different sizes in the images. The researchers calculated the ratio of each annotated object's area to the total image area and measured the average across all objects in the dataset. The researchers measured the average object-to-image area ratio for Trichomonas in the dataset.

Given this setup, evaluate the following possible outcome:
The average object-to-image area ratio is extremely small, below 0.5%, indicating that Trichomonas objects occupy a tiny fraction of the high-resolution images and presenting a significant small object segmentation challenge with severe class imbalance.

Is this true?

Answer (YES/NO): YES